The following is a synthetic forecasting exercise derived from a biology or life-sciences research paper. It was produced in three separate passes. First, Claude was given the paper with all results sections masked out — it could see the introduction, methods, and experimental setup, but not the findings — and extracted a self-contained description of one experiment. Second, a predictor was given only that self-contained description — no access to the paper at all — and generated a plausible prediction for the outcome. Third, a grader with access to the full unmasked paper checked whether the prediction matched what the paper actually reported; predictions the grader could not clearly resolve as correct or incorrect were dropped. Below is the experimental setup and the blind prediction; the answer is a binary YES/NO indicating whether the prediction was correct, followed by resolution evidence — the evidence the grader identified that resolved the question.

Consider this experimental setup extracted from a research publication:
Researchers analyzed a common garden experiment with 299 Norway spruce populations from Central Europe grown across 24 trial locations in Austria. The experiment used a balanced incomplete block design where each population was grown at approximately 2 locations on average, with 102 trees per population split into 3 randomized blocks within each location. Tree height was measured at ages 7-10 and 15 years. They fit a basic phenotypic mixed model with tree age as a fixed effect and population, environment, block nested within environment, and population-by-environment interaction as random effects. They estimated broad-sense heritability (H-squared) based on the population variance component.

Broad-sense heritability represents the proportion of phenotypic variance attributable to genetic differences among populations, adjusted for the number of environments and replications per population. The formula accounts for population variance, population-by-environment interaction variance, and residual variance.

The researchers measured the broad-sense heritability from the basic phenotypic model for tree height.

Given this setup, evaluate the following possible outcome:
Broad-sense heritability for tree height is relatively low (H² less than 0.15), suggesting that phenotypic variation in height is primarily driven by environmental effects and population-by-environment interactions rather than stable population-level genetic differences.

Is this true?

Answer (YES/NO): NO